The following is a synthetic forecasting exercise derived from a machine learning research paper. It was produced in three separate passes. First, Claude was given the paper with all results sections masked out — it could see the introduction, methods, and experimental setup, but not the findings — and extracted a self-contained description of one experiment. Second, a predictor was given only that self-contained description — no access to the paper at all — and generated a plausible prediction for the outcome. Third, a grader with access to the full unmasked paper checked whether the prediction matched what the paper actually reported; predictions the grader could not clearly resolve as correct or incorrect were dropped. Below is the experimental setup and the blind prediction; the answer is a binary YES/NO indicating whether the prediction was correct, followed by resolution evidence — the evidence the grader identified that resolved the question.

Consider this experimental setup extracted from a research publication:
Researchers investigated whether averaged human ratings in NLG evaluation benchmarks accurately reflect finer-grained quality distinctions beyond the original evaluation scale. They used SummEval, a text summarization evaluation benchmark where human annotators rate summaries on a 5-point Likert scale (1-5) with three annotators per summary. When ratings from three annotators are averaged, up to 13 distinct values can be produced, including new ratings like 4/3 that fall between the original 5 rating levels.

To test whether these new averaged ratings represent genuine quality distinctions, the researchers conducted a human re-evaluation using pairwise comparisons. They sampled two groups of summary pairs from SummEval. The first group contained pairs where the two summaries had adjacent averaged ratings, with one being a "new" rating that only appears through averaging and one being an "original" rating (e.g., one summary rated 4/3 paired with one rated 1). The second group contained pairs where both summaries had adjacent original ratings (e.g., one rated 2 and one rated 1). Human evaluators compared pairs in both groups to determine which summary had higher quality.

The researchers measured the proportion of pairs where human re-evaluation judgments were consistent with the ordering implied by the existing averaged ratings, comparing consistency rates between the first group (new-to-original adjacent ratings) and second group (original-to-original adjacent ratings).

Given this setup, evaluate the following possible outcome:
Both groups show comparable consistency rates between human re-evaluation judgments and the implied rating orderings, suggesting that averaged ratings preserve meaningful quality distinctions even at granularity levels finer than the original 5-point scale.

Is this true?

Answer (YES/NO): NO